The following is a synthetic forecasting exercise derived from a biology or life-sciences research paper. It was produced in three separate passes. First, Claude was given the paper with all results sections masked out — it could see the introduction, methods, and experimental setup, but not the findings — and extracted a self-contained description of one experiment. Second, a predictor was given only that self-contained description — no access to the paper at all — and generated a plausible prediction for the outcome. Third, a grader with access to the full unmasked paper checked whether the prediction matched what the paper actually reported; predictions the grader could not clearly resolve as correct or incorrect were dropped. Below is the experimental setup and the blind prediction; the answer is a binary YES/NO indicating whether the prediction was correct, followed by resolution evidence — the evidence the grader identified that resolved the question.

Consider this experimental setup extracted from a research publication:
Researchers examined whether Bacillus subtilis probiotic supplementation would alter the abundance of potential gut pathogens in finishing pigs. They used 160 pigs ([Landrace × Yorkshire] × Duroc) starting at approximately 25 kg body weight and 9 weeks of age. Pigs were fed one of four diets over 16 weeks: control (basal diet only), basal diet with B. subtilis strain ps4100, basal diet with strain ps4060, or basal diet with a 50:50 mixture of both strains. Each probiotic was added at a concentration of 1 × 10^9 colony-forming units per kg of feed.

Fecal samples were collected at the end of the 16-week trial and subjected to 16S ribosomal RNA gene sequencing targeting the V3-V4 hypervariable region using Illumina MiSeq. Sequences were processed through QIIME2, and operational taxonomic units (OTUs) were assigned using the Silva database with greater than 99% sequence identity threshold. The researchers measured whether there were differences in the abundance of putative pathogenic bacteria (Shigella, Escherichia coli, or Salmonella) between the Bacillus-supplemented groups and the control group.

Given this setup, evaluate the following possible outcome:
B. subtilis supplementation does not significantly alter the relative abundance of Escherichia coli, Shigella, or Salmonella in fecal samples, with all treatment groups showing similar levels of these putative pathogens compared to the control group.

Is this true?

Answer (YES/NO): YES